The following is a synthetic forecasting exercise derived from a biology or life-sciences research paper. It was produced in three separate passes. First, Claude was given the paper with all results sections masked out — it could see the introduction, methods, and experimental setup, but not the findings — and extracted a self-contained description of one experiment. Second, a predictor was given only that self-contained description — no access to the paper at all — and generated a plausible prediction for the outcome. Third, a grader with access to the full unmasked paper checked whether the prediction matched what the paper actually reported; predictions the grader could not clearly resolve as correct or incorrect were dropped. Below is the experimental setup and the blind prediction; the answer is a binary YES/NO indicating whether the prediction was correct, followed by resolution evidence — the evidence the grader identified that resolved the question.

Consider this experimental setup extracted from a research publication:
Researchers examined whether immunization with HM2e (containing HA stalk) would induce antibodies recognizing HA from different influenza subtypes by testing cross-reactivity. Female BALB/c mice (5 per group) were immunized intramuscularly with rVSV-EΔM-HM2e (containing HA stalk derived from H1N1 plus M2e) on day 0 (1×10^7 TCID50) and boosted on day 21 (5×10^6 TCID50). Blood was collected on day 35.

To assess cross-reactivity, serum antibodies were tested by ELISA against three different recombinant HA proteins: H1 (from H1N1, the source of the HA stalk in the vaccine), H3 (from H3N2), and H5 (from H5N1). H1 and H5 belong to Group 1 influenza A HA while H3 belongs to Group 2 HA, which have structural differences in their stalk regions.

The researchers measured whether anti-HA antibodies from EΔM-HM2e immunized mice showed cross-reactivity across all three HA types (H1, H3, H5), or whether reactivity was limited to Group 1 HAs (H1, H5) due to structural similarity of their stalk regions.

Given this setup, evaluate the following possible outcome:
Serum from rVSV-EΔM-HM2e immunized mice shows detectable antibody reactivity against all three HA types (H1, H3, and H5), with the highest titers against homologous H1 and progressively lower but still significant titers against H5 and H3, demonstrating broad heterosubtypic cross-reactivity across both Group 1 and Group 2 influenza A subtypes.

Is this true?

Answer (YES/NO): NO